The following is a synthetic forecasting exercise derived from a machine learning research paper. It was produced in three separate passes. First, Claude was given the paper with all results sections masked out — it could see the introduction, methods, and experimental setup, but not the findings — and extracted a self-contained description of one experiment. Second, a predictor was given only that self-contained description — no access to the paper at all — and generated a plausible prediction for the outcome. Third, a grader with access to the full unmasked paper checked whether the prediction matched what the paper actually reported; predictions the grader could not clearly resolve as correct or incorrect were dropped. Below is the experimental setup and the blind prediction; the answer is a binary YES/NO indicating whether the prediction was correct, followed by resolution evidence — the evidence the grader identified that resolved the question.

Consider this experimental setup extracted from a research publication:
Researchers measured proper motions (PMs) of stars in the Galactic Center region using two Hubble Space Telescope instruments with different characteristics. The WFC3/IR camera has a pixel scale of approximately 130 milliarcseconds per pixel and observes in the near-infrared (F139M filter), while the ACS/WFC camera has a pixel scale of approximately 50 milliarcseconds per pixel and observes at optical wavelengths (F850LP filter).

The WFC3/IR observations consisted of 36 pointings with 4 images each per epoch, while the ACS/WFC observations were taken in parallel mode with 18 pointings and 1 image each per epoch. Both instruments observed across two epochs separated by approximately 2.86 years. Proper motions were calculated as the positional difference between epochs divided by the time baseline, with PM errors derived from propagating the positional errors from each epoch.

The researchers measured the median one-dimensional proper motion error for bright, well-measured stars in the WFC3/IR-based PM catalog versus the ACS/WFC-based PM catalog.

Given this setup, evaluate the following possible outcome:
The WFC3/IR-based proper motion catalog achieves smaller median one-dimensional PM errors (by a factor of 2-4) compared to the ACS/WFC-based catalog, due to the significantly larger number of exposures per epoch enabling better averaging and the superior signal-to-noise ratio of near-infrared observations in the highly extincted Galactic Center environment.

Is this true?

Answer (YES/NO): NO